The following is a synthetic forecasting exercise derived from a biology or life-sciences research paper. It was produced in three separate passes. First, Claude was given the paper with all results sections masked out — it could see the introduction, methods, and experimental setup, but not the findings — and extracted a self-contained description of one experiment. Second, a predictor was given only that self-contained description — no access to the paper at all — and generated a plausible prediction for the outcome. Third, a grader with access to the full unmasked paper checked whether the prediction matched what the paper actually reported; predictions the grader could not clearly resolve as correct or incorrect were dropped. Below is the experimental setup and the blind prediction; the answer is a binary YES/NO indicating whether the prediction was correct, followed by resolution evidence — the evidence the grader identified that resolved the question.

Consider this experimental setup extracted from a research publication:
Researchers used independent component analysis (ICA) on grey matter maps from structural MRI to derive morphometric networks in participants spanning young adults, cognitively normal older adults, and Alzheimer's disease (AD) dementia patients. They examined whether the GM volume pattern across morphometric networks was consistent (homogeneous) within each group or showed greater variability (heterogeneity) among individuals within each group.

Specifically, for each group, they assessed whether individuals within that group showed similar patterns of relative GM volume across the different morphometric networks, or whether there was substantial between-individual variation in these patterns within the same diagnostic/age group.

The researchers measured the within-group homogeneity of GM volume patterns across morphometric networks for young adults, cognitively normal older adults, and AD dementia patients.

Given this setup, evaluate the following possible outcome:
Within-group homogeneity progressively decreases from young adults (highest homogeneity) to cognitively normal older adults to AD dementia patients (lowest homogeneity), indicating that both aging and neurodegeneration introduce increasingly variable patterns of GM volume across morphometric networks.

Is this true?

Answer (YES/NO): NO